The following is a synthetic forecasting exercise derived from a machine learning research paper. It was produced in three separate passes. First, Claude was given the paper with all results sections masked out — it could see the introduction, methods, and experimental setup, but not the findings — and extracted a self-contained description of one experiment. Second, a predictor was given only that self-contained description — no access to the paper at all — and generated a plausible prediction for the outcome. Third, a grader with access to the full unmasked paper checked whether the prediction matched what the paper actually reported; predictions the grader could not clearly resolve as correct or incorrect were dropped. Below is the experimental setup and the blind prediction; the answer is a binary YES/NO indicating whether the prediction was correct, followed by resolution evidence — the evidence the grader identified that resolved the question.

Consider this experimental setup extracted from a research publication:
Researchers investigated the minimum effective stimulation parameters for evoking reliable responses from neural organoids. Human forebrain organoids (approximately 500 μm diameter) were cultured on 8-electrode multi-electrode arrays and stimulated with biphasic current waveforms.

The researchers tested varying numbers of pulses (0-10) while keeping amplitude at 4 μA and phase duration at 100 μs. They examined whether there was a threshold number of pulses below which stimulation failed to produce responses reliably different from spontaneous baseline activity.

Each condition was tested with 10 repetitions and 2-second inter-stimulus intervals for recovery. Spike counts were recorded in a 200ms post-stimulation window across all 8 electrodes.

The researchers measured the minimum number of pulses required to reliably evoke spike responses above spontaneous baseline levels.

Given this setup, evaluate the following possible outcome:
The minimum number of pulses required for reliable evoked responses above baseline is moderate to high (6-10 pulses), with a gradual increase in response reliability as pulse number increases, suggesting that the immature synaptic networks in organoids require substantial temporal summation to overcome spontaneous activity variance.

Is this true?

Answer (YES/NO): NO